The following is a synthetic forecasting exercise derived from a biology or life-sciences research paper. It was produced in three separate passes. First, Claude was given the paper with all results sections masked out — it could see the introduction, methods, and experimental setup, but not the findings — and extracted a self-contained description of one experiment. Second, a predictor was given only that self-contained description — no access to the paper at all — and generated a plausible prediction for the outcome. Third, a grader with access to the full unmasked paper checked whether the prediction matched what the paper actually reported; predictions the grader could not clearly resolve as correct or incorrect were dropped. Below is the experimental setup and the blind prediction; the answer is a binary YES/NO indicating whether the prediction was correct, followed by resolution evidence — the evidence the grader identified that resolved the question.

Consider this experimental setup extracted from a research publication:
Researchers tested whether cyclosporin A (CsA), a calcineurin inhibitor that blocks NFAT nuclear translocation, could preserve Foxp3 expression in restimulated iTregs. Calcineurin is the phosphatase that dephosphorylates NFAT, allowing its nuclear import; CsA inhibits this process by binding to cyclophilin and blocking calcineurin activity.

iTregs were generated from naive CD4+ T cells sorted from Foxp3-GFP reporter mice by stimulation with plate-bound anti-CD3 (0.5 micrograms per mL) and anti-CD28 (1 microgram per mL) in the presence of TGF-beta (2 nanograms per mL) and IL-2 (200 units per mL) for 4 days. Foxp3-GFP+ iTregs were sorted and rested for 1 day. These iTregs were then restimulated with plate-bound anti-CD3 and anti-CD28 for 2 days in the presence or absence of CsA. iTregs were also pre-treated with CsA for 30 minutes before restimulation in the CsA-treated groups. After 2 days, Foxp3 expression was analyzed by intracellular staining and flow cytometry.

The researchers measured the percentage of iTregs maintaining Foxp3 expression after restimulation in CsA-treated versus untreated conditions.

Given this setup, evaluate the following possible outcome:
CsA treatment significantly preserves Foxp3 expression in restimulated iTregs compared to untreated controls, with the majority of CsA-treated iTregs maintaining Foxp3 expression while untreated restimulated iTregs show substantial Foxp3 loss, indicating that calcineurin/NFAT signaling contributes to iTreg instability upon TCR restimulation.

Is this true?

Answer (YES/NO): YES